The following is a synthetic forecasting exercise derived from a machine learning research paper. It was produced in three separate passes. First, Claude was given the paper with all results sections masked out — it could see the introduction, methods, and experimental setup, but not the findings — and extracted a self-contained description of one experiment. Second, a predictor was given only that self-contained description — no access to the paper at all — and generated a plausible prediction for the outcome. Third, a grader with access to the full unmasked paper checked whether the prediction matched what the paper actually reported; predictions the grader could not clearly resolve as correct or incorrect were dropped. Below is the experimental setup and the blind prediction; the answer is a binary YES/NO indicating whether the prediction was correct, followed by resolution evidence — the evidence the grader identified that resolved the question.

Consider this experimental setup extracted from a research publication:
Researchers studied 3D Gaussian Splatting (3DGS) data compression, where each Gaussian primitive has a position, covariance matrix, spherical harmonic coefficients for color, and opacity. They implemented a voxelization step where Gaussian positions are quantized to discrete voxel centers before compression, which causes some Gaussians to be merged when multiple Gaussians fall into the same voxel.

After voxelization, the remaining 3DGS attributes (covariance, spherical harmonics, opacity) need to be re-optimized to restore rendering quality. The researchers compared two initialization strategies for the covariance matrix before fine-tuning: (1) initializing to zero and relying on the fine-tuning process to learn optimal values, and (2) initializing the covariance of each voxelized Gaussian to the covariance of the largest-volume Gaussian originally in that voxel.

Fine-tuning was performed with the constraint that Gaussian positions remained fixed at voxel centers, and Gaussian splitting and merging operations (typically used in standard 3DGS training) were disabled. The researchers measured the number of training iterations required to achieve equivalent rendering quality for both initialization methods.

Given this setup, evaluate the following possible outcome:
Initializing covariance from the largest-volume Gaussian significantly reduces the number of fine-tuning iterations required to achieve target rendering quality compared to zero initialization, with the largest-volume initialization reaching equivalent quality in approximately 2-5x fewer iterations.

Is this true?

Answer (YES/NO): NO